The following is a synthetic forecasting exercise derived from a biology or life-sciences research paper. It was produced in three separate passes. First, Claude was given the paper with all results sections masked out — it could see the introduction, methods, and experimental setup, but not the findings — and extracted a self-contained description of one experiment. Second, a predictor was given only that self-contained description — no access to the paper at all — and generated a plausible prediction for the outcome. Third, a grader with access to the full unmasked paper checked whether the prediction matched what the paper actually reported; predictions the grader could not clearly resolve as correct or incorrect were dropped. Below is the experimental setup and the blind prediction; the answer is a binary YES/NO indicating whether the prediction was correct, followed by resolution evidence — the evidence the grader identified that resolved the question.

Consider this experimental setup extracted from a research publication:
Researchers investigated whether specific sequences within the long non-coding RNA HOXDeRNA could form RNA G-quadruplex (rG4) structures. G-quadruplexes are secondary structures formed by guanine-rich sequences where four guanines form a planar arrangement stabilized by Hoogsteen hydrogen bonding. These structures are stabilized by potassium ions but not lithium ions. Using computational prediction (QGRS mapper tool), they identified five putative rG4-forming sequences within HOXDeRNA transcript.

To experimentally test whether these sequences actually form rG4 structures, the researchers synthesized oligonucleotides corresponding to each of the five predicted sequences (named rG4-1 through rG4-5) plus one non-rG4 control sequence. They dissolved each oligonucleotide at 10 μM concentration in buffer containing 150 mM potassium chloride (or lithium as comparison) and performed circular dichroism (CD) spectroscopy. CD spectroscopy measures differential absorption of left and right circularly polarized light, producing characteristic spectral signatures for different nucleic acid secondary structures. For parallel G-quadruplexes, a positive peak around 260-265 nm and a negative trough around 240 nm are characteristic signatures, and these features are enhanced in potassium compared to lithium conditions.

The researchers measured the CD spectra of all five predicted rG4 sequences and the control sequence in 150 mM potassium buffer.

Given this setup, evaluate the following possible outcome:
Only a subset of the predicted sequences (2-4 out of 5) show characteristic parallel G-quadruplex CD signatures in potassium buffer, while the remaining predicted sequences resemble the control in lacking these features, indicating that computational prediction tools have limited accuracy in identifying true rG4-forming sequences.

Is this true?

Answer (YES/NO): YES